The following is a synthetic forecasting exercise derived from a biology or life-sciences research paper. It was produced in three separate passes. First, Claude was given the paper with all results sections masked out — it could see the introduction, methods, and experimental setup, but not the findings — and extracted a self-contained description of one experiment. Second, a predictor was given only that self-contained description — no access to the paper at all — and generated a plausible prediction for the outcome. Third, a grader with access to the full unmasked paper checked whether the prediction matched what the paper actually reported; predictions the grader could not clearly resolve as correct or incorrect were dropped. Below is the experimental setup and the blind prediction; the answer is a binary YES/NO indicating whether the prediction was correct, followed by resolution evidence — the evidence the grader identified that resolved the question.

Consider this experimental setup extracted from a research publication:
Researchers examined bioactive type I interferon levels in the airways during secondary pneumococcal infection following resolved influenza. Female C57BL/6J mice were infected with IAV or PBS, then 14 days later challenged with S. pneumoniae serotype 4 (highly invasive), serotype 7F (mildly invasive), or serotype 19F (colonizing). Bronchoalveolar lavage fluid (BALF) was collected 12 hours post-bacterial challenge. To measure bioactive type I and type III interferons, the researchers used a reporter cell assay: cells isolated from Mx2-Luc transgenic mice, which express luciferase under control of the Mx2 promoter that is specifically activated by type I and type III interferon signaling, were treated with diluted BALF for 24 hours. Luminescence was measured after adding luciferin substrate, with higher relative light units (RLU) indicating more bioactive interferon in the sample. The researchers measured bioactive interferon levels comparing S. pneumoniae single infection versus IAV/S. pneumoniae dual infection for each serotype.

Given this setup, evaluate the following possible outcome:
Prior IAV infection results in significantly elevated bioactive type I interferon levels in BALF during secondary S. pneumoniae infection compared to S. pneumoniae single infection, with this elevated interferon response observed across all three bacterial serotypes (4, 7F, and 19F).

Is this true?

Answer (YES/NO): NO